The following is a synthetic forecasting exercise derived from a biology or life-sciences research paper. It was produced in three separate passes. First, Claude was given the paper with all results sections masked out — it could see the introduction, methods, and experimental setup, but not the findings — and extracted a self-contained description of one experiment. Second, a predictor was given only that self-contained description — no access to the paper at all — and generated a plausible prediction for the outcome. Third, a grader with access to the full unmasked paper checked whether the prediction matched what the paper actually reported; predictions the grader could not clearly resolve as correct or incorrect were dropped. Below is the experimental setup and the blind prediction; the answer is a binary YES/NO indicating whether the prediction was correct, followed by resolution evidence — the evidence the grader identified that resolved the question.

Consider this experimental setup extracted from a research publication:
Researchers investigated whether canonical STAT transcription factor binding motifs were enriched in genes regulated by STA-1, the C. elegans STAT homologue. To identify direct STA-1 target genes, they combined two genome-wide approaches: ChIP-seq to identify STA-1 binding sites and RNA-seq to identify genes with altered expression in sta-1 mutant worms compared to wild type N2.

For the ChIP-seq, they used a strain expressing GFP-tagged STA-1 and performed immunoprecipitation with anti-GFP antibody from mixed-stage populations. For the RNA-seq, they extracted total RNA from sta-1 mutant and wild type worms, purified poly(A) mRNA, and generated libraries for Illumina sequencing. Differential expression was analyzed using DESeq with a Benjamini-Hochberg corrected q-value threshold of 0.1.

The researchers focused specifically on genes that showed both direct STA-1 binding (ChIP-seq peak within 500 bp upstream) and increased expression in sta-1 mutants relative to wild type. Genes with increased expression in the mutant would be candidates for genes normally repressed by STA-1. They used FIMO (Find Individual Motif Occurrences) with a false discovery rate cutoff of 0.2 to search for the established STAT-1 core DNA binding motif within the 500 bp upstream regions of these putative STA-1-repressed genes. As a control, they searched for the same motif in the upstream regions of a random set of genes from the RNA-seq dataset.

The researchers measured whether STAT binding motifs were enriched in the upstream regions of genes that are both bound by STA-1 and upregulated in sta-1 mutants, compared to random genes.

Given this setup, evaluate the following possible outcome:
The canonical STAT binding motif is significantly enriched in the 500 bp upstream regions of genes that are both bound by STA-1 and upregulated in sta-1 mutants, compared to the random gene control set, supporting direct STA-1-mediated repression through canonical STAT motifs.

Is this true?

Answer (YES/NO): YES